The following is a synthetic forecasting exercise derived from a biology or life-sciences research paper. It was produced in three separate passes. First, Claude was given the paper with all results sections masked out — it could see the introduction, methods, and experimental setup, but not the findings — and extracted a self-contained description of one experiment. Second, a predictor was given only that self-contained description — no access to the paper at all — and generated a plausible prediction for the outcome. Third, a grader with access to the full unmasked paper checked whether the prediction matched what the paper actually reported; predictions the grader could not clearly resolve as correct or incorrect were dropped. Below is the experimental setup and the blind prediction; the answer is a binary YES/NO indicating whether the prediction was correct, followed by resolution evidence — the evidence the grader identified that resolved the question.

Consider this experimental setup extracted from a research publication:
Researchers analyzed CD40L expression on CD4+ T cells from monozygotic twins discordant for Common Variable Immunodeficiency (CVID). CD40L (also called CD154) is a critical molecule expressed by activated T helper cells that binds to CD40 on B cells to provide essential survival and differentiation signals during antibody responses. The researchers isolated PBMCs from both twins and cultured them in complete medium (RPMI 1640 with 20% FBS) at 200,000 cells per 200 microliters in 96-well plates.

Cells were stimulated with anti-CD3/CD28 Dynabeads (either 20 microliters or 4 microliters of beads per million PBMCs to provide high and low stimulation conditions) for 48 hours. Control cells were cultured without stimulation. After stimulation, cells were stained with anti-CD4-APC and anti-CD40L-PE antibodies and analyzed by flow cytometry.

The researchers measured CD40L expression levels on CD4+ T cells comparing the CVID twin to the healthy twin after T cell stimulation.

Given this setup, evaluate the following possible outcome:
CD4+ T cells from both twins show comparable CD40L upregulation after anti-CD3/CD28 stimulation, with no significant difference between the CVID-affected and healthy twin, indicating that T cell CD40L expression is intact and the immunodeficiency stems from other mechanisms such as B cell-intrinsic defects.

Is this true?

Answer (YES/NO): NO